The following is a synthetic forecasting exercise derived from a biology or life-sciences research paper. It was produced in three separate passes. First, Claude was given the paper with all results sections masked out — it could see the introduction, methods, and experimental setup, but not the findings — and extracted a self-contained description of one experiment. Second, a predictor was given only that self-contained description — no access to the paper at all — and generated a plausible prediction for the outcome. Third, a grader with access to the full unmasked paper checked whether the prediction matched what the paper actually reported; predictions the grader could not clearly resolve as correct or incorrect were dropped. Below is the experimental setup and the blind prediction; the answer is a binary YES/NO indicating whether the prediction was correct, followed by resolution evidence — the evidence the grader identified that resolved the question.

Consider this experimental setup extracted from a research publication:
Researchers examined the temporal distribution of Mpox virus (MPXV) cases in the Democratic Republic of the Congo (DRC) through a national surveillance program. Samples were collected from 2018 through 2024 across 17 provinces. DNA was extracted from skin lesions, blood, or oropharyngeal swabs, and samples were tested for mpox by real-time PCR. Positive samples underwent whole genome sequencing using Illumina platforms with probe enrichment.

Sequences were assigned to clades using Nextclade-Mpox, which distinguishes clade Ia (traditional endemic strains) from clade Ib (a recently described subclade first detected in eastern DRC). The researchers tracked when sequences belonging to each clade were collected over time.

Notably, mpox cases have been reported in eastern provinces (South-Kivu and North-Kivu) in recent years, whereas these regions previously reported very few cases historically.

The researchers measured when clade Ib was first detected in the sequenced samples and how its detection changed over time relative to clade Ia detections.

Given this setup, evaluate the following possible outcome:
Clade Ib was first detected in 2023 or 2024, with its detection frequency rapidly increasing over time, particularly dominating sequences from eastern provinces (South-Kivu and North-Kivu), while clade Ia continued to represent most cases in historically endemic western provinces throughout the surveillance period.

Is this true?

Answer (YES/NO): YES